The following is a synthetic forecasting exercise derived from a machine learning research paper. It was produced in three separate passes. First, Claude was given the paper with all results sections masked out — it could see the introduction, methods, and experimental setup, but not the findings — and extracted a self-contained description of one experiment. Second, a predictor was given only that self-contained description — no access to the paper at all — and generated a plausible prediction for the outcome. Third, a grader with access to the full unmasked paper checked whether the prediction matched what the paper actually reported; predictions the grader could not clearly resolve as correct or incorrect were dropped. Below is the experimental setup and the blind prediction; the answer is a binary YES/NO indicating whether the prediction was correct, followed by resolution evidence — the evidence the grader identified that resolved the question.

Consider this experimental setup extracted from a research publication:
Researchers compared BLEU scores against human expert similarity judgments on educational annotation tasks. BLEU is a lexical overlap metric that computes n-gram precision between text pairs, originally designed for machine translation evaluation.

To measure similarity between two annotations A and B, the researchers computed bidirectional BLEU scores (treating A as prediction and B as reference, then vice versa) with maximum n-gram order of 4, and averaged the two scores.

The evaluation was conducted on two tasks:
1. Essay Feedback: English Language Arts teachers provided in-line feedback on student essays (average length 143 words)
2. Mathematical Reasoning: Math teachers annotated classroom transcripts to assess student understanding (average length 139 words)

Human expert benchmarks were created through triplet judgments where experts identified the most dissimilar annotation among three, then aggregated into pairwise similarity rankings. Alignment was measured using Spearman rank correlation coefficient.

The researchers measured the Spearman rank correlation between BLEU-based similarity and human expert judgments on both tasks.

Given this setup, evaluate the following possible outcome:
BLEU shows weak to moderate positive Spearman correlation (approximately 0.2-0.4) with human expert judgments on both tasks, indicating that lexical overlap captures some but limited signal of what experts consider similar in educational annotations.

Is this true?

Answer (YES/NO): YES